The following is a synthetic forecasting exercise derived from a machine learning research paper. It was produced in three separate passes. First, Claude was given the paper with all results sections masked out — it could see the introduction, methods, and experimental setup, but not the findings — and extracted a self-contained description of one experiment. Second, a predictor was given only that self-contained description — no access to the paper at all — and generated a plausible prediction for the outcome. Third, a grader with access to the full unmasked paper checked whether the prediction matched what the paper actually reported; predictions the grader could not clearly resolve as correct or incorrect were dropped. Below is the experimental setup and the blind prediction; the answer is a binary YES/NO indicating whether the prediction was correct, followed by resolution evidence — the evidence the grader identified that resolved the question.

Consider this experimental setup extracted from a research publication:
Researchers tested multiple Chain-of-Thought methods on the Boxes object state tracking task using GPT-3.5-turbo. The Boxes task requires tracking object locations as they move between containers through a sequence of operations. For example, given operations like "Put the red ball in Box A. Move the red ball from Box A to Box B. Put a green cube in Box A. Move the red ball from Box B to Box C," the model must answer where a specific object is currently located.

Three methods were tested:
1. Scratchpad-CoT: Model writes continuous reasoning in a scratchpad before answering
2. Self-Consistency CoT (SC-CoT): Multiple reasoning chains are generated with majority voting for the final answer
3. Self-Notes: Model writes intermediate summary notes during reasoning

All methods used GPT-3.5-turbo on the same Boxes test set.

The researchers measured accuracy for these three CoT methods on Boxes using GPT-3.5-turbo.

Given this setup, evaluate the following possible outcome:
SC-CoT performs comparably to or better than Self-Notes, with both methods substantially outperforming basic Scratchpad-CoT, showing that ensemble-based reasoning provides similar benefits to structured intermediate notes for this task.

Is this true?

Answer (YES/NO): NO